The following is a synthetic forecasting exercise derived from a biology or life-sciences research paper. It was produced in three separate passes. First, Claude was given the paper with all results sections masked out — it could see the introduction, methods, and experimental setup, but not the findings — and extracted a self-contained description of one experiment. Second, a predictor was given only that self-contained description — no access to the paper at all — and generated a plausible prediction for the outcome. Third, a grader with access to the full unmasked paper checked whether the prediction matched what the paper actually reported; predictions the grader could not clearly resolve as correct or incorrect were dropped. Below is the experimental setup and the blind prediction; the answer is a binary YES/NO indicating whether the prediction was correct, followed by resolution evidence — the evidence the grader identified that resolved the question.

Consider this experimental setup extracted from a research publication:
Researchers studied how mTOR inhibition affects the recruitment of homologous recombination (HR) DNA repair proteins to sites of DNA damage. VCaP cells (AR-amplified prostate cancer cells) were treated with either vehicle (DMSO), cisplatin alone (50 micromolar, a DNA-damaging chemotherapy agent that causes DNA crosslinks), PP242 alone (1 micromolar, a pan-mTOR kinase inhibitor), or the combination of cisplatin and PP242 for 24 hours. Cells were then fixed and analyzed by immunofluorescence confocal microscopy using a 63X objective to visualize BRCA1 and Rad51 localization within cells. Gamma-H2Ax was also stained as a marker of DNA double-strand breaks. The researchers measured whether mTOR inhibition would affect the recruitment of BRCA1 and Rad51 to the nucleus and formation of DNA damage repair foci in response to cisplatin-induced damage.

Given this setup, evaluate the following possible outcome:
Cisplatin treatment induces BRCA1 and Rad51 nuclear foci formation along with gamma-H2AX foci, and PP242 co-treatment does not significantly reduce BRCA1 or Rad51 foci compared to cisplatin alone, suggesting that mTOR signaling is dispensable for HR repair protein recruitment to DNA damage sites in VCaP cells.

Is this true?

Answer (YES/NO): NO